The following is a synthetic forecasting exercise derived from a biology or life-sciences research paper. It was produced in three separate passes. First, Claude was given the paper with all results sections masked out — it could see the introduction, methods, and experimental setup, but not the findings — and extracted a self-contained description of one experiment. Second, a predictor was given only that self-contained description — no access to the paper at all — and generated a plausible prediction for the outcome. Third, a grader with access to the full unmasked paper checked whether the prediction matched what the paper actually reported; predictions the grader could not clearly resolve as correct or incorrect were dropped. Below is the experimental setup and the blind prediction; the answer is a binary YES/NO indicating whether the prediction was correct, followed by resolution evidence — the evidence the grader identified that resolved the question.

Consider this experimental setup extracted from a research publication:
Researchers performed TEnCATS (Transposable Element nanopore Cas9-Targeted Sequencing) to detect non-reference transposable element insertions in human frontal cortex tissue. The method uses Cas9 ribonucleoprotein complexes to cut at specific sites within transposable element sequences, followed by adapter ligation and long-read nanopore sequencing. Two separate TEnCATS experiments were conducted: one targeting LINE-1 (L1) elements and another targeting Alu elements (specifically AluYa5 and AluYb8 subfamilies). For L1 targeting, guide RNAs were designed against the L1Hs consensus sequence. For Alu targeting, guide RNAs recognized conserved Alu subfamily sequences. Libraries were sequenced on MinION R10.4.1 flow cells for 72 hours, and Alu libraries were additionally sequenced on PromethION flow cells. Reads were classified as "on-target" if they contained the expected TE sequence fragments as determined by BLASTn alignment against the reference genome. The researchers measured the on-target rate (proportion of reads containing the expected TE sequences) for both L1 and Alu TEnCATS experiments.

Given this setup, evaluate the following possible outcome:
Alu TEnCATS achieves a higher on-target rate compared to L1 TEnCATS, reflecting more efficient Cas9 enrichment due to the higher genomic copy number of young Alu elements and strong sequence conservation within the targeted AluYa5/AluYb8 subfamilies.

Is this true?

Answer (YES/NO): YES